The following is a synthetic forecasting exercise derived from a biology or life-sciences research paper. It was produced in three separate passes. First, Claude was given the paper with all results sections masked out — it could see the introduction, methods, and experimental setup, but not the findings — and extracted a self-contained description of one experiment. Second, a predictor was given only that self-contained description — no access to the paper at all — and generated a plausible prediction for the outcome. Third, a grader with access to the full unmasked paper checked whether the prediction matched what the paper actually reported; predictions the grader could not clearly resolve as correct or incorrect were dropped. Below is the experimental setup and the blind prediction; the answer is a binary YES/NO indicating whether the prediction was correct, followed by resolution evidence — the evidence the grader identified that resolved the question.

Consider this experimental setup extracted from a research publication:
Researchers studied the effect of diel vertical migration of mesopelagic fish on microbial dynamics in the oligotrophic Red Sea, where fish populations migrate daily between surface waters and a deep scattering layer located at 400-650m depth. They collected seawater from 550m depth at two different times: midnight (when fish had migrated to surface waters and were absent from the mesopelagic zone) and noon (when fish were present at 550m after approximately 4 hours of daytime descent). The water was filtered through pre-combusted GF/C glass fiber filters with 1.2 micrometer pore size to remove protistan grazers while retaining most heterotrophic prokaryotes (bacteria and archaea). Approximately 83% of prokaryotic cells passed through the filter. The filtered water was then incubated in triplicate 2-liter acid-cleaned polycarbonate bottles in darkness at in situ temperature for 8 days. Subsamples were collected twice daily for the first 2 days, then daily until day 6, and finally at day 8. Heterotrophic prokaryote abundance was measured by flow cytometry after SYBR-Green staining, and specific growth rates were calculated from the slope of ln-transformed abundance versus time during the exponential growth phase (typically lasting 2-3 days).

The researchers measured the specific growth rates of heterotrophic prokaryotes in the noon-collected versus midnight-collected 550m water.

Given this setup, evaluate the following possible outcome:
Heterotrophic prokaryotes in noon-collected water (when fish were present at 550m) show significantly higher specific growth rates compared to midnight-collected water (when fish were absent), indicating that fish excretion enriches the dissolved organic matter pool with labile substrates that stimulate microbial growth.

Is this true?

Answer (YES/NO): NO